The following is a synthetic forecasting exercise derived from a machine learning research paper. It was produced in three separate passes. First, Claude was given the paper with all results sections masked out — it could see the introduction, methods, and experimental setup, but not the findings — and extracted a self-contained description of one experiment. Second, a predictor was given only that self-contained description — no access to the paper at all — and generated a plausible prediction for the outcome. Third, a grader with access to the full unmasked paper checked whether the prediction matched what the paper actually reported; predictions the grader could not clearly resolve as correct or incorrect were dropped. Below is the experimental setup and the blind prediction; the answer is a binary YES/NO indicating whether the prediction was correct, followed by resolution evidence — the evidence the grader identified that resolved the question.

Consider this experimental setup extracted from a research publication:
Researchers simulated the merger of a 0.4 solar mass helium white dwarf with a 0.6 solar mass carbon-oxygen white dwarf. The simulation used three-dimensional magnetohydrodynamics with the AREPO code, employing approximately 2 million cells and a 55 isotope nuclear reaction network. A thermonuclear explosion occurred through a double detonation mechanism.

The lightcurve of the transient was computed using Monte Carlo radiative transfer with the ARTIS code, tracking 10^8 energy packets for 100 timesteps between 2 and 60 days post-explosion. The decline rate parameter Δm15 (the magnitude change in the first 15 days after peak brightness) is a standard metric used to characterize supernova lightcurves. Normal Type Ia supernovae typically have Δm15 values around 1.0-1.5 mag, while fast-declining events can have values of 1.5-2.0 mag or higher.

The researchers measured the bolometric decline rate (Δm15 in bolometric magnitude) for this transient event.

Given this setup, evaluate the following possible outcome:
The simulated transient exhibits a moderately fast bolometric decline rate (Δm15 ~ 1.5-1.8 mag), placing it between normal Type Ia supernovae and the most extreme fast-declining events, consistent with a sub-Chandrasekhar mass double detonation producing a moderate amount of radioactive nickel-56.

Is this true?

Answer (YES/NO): NO